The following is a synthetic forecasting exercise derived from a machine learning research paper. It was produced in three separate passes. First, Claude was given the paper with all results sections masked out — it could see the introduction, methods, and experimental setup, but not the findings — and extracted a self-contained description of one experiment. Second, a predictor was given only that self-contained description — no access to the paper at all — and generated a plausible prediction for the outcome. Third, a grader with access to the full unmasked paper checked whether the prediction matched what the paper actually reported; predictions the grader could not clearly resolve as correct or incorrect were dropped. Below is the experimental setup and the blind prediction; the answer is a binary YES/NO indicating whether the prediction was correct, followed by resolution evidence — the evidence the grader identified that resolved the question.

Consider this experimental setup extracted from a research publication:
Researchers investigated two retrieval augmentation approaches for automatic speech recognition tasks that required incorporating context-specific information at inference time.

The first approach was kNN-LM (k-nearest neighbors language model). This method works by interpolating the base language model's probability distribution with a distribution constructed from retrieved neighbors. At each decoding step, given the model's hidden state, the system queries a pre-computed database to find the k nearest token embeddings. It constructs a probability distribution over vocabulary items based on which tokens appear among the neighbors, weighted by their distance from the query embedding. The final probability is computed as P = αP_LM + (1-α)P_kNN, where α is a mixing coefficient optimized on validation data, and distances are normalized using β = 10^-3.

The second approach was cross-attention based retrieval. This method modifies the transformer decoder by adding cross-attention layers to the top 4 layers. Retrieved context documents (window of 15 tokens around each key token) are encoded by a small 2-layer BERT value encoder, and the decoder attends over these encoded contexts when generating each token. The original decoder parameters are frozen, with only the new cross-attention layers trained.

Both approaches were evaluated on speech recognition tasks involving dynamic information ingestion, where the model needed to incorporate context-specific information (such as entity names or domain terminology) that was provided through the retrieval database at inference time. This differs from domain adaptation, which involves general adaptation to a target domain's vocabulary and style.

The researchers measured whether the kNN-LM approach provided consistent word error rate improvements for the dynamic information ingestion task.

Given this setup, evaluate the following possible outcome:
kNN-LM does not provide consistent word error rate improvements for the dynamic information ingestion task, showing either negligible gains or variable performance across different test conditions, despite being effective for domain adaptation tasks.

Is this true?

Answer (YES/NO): YES